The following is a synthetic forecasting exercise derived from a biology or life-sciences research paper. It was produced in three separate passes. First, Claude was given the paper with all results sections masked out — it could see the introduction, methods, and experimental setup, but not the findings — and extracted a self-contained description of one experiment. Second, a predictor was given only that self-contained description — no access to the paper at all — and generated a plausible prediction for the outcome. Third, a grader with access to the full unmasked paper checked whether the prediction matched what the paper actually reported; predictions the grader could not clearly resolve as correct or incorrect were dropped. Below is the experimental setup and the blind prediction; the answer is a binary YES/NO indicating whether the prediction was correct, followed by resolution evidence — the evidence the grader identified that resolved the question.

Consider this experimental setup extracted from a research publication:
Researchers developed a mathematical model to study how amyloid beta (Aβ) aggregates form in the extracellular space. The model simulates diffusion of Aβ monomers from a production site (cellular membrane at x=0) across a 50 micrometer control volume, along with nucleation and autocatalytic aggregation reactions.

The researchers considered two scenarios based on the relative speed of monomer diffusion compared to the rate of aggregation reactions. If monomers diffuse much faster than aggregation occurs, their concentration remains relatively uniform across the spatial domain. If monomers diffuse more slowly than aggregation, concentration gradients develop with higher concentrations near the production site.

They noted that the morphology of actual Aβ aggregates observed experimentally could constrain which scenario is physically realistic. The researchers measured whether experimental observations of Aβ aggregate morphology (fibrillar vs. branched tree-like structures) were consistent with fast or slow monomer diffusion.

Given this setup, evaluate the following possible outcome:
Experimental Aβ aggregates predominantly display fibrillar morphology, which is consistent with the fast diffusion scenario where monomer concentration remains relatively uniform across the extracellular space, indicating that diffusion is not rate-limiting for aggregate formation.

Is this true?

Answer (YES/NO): YES